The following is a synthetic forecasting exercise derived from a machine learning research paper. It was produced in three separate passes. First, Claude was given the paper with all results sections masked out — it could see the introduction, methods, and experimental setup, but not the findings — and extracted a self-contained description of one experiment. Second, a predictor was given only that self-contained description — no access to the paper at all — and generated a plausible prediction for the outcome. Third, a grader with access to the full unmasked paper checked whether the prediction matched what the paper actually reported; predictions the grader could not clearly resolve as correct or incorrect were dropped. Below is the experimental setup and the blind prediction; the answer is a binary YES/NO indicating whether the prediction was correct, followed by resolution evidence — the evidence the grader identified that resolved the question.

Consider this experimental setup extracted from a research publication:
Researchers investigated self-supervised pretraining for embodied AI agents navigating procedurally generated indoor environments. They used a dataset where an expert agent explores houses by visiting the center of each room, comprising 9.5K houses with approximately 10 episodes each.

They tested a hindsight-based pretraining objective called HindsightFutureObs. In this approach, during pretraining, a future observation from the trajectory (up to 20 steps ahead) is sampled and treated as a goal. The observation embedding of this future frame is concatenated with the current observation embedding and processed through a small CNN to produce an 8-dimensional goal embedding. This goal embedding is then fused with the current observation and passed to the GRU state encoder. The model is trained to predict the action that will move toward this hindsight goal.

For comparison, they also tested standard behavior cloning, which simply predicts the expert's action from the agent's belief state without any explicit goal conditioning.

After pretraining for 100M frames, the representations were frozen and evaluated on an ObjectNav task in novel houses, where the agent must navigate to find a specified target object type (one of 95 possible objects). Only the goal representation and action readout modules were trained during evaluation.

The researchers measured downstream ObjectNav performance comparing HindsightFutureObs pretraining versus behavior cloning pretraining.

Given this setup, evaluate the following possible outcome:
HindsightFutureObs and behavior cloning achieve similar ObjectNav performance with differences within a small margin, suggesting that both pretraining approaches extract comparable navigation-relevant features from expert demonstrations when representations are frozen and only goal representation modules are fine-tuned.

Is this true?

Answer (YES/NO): NO